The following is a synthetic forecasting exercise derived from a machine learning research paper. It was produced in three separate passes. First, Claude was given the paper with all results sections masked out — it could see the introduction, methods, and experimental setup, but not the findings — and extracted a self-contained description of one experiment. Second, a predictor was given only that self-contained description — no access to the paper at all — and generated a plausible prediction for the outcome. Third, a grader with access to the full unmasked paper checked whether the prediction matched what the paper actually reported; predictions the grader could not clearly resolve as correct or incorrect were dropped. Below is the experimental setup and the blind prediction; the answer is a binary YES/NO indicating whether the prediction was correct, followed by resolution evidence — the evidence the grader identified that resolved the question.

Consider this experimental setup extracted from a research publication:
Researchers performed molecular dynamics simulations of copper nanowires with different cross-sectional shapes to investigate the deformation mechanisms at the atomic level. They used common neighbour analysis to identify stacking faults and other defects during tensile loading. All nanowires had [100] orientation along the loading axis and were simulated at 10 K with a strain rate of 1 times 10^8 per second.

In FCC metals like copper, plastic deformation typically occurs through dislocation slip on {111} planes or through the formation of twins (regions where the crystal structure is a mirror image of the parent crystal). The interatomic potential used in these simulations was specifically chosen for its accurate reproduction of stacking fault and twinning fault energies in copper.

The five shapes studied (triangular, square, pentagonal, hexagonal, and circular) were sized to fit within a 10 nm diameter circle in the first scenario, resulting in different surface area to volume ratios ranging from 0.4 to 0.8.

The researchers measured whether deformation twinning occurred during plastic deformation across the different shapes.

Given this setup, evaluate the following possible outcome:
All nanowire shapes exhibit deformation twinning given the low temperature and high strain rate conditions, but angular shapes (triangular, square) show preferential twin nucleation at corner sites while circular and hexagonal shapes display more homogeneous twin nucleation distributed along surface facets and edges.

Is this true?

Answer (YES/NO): NO